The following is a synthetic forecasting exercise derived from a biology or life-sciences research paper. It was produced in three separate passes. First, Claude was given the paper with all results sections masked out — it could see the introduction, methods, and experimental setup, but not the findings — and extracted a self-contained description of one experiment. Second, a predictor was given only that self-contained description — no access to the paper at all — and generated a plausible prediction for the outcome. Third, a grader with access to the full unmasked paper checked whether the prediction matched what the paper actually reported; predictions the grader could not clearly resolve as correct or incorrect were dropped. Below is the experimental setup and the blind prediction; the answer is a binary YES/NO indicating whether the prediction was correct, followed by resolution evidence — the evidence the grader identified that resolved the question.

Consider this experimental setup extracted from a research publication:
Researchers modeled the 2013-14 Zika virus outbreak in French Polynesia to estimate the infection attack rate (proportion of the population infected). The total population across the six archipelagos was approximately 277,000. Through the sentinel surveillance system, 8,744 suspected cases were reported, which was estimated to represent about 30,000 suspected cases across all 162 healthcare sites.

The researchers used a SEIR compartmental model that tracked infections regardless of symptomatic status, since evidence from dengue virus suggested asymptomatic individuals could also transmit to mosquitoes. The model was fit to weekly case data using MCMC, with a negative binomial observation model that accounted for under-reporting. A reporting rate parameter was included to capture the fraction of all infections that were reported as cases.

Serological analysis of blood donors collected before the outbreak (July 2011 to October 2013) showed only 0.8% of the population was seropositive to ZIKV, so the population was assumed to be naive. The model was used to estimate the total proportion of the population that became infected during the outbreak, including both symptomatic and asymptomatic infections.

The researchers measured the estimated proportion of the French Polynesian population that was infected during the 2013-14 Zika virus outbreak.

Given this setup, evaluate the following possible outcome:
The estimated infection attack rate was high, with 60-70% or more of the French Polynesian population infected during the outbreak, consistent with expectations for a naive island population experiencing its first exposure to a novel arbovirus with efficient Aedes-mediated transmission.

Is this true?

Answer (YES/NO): YES